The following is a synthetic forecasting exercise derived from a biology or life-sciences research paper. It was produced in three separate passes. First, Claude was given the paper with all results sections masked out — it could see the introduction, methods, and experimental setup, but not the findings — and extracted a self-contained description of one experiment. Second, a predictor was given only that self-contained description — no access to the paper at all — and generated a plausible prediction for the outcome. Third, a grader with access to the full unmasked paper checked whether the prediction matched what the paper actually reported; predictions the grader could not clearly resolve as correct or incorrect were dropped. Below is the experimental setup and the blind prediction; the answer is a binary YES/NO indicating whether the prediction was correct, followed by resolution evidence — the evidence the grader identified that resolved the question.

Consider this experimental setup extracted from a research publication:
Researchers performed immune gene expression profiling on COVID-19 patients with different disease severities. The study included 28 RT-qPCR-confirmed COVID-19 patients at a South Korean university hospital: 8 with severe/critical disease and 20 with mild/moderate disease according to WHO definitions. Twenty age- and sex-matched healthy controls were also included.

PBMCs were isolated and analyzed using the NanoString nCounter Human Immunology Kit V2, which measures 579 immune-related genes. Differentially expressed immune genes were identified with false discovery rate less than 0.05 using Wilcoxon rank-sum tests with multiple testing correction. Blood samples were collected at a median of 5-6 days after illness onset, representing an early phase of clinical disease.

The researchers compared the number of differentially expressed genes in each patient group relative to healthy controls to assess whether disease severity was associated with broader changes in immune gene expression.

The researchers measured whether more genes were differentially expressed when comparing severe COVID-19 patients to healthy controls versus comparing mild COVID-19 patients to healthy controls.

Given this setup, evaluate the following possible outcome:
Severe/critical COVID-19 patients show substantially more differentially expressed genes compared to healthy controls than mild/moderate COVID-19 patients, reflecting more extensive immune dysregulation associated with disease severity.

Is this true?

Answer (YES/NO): NO